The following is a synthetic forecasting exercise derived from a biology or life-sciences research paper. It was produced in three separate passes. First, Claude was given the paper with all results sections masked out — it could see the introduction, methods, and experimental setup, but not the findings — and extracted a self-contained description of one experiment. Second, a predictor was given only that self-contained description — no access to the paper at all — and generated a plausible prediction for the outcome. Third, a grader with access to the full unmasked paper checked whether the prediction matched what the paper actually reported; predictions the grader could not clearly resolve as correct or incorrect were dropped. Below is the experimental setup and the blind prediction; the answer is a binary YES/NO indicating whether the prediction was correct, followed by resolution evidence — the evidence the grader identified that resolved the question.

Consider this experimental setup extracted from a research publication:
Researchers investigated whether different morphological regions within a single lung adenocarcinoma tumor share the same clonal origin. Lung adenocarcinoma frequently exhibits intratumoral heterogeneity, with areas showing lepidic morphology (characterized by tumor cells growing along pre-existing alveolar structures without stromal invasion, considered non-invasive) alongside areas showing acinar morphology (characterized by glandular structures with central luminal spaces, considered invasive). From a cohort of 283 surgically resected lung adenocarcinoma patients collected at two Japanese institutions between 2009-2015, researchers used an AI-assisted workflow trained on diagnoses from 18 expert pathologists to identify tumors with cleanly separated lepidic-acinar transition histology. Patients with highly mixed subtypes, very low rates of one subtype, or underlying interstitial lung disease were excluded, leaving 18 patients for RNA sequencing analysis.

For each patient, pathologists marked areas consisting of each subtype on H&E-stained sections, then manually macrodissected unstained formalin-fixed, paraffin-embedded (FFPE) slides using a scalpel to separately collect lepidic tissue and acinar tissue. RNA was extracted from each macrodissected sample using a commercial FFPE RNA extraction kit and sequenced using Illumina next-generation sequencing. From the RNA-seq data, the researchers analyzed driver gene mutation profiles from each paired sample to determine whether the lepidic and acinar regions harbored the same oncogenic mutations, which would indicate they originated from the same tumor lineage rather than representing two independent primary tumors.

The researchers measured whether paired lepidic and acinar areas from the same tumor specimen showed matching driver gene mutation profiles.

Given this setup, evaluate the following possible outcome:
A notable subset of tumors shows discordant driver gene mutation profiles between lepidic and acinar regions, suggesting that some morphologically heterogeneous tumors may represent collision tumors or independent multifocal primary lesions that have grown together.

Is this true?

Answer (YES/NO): NO